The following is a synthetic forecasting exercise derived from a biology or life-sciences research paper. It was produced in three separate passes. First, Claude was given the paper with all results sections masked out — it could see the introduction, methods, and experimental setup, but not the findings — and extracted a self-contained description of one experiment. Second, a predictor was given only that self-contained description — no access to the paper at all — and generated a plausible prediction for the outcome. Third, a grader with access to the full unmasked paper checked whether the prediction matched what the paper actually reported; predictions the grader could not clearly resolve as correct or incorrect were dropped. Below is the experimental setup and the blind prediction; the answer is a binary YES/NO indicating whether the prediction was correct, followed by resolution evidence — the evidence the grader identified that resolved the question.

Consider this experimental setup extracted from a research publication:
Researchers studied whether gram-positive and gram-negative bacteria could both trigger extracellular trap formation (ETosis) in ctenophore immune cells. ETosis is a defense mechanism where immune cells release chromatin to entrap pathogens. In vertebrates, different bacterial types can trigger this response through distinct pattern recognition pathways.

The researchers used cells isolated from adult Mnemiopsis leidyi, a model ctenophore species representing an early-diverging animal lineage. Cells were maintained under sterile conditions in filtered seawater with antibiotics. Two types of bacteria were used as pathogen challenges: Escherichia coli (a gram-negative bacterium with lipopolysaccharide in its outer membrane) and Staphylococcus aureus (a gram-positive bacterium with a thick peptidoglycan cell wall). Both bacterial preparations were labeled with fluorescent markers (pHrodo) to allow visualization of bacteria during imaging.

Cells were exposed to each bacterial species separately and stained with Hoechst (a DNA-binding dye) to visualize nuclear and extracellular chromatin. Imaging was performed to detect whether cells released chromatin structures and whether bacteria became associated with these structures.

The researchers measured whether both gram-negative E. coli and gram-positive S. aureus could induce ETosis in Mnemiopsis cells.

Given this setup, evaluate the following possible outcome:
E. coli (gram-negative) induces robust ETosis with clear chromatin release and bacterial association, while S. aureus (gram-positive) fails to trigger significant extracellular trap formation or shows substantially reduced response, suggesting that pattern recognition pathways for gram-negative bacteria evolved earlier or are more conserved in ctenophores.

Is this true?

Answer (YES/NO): NO